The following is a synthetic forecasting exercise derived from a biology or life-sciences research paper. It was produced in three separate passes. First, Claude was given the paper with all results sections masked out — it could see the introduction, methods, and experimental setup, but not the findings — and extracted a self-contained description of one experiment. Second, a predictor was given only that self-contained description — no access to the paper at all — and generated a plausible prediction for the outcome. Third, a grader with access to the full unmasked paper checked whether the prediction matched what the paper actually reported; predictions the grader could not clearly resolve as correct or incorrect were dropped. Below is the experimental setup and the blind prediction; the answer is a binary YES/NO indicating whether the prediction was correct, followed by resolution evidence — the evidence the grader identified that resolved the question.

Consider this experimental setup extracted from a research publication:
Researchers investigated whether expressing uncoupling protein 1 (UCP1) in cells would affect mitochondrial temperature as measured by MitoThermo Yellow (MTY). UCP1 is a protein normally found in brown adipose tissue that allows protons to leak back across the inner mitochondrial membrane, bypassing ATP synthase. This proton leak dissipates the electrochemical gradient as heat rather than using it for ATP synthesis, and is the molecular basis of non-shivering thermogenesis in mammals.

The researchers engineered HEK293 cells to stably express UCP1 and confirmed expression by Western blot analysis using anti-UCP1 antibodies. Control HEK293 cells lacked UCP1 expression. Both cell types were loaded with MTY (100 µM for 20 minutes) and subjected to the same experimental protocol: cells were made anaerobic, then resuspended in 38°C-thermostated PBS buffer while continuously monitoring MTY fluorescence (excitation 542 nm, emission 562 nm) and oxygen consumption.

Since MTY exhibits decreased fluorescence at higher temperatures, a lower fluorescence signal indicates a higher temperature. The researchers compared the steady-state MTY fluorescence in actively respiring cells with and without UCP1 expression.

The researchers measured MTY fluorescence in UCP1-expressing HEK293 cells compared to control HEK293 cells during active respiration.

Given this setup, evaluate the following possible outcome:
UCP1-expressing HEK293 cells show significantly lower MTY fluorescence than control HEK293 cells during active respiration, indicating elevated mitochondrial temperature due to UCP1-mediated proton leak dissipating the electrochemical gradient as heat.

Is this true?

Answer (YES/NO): YES